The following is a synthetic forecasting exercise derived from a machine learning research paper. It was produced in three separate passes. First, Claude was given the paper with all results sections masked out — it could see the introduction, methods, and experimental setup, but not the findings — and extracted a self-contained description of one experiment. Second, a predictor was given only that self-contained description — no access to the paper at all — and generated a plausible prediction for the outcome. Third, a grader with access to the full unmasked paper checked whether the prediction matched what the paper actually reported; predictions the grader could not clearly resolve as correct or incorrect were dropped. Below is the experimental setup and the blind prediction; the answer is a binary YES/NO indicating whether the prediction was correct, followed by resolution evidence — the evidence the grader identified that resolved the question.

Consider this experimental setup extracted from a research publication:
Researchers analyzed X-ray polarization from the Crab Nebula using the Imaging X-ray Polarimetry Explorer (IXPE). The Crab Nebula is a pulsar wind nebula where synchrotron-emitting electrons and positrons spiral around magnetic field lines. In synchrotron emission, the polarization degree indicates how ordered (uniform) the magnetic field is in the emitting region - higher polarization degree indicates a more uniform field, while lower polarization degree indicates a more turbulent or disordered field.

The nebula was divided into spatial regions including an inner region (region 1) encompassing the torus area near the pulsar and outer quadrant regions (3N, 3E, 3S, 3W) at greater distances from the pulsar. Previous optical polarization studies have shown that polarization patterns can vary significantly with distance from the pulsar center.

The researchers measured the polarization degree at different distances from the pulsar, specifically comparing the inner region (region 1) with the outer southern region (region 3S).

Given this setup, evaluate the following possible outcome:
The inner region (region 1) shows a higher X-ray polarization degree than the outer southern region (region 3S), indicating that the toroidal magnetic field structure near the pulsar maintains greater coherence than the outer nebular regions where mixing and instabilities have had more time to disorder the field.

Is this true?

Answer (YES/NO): NO